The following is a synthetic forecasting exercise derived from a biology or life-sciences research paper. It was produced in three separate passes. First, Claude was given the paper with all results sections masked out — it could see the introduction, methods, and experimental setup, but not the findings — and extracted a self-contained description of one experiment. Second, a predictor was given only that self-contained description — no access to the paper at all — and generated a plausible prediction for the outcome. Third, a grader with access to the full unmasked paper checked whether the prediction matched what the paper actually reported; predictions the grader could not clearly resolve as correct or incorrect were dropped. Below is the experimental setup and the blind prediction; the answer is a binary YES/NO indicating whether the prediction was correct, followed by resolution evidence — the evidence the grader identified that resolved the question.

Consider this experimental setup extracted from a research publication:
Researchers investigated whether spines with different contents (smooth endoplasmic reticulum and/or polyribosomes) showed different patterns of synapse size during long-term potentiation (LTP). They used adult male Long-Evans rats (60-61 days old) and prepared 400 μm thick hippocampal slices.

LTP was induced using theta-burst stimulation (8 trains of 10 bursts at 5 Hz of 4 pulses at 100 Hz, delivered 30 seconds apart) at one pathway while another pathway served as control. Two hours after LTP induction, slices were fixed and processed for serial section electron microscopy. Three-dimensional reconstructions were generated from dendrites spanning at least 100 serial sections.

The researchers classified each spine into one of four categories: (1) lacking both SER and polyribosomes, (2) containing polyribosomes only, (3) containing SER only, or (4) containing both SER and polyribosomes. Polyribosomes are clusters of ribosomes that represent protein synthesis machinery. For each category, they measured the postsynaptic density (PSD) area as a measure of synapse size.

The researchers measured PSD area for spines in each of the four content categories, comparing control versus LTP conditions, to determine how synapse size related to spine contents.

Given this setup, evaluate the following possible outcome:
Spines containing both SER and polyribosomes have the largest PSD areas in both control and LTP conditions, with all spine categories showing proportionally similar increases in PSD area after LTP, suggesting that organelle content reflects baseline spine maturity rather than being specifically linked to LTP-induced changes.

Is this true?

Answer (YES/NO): NO